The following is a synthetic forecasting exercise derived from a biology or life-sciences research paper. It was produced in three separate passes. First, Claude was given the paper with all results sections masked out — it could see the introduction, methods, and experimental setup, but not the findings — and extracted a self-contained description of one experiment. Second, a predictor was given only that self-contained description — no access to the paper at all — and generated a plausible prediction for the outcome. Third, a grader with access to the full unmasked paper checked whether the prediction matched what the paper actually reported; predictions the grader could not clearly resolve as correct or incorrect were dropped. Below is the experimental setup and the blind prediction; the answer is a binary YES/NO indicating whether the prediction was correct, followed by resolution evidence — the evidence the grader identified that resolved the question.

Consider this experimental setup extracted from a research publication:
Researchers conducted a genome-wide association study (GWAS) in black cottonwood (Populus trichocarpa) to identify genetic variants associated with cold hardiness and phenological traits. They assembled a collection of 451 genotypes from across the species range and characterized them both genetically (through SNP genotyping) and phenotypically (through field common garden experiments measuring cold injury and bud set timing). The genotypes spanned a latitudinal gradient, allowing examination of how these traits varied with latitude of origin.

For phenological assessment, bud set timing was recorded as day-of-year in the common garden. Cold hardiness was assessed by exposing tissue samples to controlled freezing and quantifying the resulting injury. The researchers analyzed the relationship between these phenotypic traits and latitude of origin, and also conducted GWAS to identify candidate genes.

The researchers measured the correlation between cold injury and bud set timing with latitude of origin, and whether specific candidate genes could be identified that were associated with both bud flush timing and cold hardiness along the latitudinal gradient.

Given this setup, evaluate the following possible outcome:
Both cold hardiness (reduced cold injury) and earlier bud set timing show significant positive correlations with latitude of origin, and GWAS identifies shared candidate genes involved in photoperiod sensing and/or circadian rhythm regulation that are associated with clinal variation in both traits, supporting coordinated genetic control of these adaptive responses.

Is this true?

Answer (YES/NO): NO